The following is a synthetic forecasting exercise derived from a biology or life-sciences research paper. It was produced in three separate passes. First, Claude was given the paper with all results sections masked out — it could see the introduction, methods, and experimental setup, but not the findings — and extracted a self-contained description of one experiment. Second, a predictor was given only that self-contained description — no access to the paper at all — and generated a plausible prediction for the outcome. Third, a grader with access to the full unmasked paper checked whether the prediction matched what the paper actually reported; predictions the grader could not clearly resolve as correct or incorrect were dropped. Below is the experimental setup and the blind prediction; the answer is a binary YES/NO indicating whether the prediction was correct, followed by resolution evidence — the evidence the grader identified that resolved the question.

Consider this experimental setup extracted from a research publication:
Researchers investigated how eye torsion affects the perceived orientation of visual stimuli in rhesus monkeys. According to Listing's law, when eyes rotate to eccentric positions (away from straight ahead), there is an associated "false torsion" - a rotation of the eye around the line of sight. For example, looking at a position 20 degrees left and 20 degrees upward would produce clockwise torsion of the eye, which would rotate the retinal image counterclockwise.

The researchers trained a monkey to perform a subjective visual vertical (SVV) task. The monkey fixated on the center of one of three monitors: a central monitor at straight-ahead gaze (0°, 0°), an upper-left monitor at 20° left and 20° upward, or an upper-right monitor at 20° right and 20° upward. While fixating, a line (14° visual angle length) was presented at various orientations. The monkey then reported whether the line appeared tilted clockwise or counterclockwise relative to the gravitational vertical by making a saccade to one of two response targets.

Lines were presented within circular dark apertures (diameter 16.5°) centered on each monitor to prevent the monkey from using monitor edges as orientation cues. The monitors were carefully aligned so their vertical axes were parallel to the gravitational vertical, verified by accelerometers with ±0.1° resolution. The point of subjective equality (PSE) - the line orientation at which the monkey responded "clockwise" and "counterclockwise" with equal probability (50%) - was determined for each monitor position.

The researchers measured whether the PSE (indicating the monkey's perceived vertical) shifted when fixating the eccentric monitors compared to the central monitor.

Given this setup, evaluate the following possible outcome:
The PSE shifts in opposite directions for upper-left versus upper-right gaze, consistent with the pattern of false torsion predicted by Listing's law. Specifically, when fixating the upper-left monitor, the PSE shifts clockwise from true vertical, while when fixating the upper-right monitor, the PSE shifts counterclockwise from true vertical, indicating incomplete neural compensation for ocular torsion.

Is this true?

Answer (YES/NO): NO